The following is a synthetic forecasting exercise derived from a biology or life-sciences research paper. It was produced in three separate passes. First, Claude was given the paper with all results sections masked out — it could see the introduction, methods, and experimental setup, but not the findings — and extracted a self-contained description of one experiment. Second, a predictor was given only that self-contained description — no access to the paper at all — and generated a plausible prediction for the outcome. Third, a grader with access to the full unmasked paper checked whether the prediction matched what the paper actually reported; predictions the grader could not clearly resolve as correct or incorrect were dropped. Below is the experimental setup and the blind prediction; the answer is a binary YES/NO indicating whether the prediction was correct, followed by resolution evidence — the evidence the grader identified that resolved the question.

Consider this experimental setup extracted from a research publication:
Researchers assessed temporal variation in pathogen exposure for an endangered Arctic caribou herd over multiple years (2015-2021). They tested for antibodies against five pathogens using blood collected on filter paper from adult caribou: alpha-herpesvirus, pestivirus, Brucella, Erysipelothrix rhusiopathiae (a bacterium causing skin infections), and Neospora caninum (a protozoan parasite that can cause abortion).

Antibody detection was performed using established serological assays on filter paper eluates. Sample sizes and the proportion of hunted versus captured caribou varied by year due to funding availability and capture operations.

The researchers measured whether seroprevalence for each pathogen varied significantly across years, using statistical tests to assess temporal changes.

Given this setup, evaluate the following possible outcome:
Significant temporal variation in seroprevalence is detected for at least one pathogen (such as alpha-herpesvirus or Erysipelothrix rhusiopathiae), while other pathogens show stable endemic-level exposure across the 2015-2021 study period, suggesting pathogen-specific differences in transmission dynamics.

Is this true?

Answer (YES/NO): YES